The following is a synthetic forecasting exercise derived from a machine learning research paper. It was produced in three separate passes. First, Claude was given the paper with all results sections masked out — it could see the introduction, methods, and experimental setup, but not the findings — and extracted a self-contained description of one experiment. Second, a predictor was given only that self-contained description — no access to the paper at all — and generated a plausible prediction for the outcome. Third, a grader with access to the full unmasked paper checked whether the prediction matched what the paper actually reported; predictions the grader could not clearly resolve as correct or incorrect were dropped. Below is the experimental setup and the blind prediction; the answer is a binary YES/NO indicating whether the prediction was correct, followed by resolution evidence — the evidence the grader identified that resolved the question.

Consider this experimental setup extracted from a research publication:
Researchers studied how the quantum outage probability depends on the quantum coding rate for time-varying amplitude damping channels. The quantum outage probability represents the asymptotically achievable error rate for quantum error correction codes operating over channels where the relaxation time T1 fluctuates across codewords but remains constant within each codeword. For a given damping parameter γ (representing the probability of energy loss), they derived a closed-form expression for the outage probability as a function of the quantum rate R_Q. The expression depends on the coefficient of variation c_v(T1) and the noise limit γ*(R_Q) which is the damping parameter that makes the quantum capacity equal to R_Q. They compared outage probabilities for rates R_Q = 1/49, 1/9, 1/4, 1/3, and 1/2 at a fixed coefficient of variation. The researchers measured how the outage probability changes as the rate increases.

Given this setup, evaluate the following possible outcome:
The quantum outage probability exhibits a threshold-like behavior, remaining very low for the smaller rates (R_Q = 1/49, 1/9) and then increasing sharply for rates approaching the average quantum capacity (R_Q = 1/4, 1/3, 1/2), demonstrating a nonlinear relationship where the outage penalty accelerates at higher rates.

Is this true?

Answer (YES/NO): NO